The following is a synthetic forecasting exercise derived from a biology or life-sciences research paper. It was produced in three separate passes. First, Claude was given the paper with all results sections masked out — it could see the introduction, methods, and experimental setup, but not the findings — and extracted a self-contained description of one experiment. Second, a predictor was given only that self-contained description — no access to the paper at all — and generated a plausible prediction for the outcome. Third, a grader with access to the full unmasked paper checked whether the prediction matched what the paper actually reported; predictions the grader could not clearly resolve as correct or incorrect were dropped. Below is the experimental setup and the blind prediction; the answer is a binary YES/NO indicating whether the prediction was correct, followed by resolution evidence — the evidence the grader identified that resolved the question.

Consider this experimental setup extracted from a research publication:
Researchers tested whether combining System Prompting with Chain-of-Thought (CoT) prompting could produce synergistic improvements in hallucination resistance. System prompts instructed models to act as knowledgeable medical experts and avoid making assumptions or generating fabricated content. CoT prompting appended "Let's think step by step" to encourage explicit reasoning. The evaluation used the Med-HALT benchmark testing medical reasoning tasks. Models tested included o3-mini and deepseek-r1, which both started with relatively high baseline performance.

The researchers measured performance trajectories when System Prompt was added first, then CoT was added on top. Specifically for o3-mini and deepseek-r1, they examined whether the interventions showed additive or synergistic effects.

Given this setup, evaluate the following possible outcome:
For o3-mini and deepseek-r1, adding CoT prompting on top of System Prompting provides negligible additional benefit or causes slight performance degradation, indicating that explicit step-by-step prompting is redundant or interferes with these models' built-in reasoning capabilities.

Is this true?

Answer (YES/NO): NO